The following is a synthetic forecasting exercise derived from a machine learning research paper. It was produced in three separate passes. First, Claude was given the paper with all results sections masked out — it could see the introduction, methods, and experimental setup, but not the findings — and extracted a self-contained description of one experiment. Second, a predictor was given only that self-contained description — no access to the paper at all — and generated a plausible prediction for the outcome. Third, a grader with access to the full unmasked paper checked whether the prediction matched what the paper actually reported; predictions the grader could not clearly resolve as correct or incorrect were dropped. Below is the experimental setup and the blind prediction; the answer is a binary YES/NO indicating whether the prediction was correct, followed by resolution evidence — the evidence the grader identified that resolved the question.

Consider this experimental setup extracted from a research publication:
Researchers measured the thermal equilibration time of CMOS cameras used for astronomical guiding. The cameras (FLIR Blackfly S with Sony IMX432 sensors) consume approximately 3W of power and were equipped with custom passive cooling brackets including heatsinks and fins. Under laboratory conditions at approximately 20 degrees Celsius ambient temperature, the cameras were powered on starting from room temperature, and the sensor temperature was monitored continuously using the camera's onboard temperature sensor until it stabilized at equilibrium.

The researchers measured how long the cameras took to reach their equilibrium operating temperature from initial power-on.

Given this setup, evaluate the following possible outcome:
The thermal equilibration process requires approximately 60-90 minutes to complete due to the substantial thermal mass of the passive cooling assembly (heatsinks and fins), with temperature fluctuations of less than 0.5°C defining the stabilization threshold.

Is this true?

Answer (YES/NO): NO